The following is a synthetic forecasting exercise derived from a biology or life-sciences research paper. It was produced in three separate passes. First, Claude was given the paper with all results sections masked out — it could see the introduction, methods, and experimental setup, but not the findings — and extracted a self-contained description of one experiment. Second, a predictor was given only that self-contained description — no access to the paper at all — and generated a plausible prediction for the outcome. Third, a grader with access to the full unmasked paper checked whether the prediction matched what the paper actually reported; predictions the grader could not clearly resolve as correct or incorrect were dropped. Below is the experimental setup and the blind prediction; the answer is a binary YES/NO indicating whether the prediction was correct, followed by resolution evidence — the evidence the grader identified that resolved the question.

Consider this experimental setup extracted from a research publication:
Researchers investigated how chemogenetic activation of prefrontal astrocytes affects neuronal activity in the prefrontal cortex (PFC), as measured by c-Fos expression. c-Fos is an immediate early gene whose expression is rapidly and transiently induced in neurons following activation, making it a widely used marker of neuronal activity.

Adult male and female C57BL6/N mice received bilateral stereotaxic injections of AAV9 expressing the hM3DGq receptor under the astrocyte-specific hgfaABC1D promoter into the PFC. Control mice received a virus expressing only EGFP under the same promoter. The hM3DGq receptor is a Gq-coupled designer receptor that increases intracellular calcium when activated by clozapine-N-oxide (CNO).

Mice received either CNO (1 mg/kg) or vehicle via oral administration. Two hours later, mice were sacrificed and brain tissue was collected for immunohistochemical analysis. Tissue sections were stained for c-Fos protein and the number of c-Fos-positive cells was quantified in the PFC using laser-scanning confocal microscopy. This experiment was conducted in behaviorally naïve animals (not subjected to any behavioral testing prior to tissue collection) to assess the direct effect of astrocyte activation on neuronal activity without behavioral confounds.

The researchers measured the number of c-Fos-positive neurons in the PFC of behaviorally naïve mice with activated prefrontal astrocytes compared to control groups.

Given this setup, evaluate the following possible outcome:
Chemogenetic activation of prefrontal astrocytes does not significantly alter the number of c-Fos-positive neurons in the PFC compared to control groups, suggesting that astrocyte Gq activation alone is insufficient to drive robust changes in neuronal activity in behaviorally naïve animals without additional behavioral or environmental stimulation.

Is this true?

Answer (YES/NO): NO